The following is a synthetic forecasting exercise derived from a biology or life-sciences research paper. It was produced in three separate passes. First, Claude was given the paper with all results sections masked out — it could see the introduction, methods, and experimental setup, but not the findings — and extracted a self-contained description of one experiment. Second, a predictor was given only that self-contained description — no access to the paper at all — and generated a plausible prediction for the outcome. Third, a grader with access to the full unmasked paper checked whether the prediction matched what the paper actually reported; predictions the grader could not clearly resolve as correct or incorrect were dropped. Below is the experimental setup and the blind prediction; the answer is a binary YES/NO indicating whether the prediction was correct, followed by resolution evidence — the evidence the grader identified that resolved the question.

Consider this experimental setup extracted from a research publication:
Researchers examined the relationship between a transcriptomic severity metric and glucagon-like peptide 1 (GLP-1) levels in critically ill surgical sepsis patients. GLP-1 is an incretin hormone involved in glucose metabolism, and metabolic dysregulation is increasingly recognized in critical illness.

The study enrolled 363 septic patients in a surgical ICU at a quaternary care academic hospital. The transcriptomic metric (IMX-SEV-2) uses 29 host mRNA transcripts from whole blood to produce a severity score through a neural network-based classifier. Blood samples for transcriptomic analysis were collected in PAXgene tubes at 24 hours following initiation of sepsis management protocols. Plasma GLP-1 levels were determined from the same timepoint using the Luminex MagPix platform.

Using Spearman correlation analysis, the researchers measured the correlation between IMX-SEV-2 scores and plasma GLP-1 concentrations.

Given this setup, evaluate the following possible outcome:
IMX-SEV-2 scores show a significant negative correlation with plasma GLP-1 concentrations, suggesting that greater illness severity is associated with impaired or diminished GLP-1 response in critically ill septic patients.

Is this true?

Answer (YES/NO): NO